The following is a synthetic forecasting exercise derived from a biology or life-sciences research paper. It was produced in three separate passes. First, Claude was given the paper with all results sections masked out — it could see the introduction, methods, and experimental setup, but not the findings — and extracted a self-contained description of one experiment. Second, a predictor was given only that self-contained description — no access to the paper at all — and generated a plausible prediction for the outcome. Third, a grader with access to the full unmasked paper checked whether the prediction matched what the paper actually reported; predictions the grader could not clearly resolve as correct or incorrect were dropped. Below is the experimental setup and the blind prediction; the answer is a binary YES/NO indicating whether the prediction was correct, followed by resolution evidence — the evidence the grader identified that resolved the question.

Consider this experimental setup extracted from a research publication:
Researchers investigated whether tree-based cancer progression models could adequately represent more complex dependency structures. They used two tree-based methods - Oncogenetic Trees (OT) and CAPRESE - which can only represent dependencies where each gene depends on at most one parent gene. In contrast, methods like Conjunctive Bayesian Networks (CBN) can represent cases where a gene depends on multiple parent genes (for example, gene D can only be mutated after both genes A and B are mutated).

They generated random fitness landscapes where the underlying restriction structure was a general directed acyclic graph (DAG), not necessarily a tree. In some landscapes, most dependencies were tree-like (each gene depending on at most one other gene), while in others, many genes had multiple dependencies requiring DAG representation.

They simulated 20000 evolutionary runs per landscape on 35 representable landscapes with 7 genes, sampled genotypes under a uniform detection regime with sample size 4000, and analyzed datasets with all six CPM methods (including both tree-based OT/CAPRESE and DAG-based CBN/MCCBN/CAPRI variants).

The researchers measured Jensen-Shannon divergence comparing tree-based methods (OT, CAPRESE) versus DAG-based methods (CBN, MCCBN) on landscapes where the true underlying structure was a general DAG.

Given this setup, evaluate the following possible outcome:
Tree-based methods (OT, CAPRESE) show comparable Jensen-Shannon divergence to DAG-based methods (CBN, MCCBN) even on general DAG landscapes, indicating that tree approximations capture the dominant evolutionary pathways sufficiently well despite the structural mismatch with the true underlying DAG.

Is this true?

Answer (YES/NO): NO